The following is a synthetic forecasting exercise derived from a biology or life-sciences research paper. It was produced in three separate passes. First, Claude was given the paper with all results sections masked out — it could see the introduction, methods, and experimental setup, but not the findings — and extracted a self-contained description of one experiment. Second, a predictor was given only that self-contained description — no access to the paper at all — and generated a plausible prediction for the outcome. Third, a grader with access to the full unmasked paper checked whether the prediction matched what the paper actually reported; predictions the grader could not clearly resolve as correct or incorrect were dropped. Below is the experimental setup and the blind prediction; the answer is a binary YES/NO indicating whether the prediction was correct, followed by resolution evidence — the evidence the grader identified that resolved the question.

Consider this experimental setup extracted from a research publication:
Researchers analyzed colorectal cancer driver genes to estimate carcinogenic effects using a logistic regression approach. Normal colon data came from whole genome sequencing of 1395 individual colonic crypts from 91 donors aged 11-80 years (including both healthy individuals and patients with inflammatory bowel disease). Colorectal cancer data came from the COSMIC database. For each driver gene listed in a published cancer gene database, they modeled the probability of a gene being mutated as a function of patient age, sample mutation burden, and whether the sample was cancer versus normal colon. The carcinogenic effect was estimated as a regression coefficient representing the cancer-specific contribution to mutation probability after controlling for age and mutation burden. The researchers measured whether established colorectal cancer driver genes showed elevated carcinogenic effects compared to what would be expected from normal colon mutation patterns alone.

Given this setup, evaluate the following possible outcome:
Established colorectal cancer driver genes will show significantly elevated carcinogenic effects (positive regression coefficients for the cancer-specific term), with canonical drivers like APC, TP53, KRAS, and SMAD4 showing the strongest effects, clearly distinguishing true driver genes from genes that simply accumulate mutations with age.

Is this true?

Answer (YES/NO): NO